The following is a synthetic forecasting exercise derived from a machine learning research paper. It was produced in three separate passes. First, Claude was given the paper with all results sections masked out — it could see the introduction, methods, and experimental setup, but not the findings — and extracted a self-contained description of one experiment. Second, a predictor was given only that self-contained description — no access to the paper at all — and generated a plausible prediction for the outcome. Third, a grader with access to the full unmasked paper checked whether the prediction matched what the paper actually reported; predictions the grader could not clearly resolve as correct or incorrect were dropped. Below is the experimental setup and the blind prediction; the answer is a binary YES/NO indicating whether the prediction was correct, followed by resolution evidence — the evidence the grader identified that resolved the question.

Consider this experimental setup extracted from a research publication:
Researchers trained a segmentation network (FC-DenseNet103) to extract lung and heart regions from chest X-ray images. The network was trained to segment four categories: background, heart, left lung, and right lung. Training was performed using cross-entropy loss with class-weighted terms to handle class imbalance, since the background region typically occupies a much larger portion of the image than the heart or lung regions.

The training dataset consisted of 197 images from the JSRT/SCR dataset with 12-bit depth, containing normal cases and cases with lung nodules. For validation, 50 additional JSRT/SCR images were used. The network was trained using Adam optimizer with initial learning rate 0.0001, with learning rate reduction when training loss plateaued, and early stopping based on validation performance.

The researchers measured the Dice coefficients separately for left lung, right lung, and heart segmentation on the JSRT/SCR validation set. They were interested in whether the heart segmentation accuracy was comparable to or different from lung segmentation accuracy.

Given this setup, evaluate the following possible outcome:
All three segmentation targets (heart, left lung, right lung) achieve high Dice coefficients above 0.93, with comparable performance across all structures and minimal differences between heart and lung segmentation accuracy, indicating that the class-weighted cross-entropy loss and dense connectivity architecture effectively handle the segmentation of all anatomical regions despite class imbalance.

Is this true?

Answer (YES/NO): NO